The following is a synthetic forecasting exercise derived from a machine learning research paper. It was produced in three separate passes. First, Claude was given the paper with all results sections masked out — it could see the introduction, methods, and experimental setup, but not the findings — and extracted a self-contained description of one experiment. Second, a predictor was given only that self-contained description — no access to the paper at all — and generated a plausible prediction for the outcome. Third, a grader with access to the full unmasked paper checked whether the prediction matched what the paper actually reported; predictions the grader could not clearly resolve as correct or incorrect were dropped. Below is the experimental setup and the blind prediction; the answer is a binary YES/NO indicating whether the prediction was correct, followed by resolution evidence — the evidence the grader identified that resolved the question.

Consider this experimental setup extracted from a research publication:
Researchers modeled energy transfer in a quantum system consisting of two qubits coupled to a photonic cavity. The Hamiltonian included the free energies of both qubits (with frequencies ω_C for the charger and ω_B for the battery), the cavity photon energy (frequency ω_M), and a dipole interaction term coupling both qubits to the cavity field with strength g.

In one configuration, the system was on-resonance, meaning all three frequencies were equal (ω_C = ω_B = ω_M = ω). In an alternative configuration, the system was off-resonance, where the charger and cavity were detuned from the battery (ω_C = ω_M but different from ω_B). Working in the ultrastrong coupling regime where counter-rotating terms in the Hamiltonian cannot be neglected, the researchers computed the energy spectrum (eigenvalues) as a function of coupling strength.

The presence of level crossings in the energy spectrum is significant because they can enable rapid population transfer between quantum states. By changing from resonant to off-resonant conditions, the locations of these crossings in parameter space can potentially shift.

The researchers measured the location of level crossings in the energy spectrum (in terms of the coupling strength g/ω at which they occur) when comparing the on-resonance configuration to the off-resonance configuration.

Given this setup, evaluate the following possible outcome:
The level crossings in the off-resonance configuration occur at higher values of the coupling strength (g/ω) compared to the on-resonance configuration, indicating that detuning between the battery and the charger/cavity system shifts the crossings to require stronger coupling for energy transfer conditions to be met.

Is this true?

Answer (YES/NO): NO